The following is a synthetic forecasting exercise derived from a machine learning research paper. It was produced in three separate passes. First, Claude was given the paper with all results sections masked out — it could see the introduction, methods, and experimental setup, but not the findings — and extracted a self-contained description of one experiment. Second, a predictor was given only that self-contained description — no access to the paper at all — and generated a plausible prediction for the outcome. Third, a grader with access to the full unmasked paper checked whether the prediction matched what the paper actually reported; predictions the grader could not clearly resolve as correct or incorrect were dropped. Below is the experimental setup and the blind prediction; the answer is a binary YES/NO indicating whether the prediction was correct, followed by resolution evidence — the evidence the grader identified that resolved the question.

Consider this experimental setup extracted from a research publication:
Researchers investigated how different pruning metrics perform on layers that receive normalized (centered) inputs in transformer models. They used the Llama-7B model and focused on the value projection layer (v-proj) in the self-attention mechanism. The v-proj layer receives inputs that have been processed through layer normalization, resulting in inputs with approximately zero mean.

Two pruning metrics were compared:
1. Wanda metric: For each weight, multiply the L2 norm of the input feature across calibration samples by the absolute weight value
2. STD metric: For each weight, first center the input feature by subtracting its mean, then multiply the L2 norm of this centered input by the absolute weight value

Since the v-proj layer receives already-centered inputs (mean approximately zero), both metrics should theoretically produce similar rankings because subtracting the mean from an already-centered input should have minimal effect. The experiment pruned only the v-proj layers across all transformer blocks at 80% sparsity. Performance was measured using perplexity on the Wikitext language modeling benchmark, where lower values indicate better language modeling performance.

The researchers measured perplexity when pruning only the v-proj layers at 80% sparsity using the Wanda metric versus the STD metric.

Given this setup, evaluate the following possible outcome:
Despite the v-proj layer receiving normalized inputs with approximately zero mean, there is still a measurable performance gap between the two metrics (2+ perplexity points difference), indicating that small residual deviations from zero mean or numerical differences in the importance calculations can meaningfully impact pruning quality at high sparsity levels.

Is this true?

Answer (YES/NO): YES